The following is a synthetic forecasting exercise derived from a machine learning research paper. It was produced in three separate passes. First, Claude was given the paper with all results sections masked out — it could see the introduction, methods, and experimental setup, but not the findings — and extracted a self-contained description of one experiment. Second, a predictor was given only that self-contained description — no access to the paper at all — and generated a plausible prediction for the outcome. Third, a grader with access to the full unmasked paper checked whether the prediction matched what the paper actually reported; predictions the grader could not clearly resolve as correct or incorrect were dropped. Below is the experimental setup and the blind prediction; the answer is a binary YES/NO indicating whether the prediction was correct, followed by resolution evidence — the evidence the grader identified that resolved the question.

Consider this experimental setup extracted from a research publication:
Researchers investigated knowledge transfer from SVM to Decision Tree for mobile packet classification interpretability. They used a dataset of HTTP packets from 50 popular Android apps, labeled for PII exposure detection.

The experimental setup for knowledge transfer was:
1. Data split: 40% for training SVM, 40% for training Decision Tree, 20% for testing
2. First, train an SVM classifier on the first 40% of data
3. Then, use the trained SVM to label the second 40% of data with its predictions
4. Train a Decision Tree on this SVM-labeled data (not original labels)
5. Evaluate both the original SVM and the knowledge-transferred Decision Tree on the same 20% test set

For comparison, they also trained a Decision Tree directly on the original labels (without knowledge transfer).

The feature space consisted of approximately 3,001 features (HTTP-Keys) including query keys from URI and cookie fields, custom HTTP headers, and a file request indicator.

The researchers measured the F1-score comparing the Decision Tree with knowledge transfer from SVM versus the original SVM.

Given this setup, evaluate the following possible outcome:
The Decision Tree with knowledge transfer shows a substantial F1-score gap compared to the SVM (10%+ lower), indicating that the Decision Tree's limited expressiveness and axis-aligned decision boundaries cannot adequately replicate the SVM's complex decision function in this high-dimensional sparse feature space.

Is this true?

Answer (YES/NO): NO